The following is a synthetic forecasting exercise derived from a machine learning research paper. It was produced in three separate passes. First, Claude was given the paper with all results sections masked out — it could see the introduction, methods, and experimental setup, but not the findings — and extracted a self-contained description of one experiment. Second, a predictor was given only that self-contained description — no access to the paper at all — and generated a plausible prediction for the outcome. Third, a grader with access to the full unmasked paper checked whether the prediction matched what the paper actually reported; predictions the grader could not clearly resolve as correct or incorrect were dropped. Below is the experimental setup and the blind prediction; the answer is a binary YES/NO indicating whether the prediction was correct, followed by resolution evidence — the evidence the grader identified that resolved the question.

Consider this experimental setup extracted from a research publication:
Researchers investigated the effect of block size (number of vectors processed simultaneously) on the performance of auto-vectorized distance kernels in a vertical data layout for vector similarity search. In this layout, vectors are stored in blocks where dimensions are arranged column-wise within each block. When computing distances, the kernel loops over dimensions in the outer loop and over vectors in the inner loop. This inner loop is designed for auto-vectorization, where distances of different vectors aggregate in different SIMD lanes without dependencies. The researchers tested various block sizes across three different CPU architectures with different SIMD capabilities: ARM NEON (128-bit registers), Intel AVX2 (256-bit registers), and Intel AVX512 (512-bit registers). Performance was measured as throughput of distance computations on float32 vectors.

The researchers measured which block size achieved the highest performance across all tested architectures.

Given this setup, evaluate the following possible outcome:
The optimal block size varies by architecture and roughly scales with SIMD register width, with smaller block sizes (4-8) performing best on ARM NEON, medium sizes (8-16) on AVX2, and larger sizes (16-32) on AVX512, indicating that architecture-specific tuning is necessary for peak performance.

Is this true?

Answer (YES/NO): NO